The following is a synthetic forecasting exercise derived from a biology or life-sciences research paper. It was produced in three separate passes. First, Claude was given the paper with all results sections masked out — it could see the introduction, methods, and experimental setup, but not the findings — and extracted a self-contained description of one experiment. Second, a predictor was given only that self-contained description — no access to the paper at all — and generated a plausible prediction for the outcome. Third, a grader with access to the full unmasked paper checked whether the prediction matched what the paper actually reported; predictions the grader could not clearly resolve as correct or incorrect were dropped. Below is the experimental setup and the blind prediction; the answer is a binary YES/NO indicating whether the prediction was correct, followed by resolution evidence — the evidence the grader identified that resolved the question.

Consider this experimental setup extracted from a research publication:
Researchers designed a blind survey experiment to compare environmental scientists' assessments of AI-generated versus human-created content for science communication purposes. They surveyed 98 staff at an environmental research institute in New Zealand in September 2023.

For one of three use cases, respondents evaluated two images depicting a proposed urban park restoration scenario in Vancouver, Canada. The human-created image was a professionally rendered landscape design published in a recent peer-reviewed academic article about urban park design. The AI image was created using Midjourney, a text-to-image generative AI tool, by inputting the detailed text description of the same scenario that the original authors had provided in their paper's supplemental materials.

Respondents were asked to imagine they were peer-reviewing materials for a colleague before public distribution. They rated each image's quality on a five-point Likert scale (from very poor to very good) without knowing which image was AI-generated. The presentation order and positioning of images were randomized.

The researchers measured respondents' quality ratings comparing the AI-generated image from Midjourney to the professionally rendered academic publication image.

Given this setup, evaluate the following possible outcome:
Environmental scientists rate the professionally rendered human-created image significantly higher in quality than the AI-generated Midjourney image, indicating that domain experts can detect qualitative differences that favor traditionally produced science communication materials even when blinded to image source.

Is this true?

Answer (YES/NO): NO